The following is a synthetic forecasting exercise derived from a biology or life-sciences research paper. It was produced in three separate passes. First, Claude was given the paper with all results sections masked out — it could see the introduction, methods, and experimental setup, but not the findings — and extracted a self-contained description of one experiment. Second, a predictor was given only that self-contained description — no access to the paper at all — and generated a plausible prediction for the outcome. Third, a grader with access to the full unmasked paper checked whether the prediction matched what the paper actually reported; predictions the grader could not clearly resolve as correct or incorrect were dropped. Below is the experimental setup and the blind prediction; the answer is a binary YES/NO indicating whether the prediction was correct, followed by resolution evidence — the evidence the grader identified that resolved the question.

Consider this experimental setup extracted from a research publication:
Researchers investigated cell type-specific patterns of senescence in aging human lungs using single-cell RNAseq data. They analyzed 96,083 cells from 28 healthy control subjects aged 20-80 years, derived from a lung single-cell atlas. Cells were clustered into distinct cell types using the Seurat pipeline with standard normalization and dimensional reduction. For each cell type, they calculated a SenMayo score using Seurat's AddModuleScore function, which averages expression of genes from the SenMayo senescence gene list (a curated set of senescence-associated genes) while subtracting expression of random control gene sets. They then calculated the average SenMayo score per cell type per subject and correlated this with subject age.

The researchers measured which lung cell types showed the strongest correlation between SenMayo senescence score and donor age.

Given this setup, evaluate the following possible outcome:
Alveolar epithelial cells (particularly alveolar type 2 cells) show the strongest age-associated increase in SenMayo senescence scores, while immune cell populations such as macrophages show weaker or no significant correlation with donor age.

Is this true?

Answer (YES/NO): NO